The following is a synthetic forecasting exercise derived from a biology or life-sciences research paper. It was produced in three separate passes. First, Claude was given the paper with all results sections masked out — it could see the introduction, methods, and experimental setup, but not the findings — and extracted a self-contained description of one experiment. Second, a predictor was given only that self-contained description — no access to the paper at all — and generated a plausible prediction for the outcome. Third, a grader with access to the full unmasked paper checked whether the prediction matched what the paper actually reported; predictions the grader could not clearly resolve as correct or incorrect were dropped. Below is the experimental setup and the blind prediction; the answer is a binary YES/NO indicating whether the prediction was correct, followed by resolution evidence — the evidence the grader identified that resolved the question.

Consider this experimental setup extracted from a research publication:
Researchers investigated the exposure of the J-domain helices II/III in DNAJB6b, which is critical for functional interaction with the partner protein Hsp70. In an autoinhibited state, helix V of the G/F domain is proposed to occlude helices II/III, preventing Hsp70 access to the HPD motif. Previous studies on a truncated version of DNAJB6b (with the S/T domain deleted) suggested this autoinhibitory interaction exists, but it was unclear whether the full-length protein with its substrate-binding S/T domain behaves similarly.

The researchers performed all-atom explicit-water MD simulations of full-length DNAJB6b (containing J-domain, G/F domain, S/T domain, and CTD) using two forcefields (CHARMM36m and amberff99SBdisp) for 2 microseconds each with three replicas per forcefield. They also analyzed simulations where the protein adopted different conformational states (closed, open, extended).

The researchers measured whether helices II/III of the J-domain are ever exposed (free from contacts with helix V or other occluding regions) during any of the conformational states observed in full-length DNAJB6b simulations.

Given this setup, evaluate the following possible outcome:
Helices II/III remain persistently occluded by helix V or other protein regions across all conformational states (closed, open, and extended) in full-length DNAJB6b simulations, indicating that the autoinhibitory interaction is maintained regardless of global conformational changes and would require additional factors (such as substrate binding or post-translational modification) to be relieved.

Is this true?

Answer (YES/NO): YES